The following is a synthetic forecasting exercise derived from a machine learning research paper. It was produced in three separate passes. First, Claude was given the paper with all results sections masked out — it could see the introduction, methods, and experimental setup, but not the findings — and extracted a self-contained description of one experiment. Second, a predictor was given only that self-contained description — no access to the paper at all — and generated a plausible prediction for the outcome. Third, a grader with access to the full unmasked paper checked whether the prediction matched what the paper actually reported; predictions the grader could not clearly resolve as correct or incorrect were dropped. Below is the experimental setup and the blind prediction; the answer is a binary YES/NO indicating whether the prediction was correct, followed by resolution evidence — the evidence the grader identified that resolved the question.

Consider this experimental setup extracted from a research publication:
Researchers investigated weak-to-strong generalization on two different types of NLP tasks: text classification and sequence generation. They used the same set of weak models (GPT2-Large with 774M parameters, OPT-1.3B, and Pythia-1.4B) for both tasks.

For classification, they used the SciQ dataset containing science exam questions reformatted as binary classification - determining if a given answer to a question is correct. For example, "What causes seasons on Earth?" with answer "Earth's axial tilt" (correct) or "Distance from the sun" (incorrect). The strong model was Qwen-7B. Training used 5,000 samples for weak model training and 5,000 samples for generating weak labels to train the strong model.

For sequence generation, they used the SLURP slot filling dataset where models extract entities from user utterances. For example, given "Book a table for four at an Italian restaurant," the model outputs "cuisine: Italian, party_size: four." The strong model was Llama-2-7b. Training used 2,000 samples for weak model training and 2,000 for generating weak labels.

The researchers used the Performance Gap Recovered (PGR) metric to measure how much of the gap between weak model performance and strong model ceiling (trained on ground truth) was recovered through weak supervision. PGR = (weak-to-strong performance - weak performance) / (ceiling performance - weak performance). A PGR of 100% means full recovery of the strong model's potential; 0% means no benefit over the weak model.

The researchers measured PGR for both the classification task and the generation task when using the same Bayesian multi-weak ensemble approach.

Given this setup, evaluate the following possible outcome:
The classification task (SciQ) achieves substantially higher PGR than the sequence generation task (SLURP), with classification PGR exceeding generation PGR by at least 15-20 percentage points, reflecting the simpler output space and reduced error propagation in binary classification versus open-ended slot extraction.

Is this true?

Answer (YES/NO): YES